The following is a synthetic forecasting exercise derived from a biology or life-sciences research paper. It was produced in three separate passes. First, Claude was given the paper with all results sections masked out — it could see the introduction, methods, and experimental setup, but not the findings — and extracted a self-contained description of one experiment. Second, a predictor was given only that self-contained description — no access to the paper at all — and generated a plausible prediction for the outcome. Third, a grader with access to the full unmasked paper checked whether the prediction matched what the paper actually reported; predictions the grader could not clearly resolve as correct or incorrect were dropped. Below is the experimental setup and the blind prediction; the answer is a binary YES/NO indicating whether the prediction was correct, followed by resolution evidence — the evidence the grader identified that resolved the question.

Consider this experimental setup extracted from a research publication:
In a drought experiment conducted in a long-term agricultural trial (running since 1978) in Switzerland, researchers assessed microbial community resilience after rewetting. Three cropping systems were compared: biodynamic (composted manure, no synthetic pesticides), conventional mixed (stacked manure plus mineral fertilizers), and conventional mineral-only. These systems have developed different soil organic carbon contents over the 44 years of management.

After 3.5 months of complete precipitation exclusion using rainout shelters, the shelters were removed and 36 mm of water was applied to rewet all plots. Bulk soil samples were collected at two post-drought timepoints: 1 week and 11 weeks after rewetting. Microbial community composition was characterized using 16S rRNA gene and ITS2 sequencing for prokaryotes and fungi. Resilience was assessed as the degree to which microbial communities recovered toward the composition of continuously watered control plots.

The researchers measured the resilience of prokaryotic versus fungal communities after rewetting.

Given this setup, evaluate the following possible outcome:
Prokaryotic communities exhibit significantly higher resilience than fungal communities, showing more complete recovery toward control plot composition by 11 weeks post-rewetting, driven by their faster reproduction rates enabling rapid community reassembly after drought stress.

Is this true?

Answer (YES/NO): YES